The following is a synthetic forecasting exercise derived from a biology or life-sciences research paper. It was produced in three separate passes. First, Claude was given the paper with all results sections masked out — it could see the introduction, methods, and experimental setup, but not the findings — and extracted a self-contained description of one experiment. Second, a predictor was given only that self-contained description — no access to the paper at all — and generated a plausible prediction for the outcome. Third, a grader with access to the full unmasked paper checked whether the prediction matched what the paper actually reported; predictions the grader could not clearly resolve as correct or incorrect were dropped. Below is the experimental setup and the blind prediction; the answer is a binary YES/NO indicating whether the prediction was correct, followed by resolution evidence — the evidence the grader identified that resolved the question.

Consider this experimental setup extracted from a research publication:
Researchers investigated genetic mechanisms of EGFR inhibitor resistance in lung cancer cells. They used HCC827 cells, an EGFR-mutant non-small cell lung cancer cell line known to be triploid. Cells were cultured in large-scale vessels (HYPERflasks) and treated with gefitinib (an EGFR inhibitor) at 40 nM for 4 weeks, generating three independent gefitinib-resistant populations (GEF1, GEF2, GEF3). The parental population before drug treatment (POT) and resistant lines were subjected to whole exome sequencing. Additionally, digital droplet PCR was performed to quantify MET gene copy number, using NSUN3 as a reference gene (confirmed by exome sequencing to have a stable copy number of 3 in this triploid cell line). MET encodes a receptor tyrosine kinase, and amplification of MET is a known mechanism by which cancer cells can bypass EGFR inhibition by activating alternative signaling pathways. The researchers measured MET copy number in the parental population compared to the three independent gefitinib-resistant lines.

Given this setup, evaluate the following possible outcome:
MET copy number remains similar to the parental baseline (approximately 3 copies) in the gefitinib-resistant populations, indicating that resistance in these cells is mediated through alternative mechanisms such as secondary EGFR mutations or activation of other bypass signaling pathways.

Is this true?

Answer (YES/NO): NO